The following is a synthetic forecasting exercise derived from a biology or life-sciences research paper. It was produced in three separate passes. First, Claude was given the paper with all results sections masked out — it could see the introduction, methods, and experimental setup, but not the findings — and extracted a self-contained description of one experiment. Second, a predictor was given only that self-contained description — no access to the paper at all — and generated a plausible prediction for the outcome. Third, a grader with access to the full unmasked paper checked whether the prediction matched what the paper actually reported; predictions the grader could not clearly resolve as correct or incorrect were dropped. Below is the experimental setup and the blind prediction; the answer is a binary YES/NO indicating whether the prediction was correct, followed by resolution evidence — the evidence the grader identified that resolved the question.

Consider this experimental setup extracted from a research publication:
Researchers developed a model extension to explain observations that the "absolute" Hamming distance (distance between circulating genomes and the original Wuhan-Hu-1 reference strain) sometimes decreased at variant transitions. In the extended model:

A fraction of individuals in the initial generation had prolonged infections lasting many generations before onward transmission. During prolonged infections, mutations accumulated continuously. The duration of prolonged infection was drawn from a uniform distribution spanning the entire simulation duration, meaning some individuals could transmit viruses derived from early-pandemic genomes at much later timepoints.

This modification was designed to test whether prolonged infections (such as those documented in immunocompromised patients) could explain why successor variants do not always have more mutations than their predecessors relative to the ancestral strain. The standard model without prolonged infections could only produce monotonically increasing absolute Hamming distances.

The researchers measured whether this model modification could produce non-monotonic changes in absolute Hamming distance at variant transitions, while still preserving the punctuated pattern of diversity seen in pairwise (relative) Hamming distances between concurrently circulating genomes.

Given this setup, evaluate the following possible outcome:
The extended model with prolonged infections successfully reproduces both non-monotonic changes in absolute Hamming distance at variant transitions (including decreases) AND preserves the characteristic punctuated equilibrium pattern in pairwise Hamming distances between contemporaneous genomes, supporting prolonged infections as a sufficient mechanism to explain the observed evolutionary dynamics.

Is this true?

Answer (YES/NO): YES